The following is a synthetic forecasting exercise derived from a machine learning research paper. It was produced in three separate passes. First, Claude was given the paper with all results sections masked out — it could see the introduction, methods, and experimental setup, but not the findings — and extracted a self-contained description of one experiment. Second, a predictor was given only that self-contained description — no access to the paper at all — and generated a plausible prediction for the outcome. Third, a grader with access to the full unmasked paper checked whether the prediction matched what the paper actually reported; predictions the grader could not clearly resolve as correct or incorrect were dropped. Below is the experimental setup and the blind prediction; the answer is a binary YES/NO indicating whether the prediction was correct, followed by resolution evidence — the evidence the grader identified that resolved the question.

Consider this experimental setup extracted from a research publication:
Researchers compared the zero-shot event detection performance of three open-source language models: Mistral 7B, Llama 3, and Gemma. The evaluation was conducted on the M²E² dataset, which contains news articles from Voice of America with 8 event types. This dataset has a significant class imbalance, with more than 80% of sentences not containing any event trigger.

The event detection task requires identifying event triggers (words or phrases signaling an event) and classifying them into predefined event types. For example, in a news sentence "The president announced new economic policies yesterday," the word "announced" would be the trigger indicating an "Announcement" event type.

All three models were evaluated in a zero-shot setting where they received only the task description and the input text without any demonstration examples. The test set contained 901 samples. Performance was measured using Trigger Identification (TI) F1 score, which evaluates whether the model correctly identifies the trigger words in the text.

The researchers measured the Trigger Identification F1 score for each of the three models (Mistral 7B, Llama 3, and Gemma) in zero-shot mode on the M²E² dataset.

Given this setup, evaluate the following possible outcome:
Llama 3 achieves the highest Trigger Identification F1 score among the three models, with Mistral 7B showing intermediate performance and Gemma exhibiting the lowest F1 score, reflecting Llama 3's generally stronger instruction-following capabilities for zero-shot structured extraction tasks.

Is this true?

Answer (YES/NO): NO